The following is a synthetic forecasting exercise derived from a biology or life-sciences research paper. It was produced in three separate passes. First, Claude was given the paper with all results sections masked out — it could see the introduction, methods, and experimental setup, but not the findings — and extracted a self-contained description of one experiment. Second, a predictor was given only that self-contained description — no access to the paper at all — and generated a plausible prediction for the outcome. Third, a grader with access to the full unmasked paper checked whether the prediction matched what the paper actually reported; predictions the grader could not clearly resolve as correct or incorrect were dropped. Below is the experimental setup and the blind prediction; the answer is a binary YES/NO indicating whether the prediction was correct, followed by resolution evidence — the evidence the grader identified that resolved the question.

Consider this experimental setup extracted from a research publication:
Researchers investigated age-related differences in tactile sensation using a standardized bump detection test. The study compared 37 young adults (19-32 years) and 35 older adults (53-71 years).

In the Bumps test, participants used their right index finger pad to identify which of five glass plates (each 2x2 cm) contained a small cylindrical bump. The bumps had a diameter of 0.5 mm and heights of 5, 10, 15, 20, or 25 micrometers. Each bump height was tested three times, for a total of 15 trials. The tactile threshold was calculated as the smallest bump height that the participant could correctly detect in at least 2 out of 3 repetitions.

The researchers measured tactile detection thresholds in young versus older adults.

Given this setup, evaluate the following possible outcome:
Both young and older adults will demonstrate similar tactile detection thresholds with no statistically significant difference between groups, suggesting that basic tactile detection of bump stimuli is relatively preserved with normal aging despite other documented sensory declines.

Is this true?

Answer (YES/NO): NO